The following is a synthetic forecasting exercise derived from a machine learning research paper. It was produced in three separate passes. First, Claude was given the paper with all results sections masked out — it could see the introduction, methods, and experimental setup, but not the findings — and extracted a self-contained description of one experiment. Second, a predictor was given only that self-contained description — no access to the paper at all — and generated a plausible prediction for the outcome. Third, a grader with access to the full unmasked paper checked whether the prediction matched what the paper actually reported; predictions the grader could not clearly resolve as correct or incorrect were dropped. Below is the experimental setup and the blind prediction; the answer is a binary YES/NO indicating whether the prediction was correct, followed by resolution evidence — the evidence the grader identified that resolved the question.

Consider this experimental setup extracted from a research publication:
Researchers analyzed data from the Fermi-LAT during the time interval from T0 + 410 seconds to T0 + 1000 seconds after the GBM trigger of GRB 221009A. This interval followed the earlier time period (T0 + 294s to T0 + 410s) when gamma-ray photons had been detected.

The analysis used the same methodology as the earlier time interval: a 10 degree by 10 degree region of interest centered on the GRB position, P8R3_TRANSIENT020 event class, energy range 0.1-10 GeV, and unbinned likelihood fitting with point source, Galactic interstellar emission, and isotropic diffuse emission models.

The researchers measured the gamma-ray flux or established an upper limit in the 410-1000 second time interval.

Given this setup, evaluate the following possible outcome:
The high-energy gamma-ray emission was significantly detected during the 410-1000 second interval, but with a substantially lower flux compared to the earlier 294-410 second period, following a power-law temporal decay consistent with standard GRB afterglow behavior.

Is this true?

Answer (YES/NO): NO